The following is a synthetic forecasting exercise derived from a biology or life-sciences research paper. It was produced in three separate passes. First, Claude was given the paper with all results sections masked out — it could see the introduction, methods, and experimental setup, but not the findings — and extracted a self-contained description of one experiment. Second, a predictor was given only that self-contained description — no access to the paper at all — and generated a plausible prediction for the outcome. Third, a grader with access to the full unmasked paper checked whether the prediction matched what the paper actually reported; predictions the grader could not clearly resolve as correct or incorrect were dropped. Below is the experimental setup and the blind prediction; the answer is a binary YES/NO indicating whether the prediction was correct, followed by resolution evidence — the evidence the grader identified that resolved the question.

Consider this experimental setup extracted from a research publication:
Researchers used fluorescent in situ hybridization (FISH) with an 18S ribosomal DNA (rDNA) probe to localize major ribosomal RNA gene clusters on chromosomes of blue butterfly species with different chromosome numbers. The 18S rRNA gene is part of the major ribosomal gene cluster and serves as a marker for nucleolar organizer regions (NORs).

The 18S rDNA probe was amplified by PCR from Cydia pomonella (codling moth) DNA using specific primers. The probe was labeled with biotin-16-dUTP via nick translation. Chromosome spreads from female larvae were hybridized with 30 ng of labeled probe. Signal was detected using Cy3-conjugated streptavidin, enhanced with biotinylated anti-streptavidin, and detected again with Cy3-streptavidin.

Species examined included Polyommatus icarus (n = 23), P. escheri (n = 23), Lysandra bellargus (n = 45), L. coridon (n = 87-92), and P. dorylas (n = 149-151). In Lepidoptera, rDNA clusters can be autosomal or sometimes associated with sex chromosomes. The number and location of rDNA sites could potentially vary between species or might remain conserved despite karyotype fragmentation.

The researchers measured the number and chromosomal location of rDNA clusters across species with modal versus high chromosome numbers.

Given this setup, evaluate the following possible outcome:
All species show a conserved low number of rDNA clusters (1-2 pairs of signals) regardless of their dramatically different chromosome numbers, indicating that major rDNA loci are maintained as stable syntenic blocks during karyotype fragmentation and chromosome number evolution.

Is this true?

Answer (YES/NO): YES